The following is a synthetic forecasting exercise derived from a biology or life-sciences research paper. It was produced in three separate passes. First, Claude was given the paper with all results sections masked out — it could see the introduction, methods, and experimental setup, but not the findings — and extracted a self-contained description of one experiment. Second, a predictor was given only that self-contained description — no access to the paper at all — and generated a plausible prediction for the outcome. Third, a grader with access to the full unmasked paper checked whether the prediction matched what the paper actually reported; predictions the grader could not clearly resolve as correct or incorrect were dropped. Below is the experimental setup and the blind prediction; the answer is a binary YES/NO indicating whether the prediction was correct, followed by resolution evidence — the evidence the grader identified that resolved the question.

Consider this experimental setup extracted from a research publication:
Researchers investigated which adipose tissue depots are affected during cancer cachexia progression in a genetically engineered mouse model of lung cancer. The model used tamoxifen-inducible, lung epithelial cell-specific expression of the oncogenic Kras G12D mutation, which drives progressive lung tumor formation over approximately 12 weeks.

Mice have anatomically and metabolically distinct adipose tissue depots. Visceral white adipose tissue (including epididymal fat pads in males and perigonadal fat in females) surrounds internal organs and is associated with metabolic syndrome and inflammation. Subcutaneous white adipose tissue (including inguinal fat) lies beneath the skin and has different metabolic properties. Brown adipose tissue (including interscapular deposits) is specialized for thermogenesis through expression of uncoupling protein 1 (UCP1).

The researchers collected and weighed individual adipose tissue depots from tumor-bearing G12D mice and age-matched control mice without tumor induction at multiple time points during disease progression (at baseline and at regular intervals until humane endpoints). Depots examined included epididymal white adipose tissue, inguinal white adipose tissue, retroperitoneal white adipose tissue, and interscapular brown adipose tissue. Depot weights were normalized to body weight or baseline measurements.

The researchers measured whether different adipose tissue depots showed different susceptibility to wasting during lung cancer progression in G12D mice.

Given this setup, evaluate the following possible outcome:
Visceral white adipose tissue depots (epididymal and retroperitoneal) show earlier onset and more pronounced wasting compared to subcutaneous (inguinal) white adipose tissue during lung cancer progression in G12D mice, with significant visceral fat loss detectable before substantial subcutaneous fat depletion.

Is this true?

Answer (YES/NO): NO